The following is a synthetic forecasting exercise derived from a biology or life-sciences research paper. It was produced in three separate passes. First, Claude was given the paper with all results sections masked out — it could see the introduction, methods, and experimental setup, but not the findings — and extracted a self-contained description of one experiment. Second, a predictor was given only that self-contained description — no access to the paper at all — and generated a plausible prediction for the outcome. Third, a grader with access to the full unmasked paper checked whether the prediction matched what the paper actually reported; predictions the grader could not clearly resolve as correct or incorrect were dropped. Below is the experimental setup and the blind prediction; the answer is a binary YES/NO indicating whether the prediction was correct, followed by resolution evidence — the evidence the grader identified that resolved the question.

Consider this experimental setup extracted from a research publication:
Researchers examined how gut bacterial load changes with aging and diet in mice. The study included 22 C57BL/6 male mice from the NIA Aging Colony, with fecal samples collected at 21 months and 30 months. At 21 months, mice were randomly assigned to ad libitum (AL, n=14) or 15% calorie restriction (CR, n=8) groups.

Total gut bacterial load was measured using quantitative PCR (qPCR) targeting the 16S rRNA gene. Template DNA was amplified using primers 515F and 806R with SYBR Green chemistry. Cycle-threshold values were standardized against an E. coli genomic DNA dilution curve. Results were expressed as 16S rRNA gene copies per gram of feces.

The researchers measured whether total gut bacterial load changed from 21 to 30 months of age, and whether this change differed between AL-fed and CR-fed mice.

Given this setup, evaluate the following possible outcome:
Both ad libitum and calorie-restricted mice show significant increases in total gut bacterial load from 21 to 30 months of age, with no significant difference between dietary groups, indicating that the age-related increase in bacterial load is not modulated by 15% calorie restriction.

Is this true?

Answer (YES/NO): NO